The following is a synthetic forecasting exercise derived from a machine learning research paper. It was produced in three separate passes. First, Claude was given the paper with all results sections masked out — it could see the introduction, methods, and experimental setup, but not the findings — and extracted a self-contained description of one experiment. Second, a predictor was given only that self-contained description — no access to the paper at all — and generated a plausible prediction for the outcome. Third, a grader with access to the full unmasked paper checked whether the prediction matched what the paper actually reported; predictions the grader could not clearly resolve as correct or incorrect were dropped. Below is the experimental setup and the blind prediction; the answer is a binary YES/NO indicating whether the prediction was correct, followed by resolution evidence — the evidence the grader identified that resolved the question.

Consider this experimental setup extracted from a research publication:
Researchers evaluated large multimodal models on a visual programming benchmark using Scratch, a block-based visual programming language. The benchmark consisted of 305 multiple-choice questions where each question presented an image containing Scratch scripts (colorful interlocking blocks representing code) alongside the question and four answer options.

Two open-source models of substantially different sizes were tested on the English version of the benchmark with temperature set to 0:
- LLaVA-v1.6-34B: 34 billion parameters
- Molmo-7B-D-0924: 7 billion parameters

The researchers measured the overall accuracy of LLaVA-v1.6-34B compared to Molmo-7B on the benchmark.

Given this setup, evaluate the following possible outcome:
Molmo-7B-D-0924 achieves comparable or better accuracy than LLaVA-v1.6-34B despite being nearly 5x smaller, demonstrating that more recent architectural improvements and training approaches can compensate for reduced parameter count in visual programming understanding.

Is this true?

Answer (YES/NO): YES